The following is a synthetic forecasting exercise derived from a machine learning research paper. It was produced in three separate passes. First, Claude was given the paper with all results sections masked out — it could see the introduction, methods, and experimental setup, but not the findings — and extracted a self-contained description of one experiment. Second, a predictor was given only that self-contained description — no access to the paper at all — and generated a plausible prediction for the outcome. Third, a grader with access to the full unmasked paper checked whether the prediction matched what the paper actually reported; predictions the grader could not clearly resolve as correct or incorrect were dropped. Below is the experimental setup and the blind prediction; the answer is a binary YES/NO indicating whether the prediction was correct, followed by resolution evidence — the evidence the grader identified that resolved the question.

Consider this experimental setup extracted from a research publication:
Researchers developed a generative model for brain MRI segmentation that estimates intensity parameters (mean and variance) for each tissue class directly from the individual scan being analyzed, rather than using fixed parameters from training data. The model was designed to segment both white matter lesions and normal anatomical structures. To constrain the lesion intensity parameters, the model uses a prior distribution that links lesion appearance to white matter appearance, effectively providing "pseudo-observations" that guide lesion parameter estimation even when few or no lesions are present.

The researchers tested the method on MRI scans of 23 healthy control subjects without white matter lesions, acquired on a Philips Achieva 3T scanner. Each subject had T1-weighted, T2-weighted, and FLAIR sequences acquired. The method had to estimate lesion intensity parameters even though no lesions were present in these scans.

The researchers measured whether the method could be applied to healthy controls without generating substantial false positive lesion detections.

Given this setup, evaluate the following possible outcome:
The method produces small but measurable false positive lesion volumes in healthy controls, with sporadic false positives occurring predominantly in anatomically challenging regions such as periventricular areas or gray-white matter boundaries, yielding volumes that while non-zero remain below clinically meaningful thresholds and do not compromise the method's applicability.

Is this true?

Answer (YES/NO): NO